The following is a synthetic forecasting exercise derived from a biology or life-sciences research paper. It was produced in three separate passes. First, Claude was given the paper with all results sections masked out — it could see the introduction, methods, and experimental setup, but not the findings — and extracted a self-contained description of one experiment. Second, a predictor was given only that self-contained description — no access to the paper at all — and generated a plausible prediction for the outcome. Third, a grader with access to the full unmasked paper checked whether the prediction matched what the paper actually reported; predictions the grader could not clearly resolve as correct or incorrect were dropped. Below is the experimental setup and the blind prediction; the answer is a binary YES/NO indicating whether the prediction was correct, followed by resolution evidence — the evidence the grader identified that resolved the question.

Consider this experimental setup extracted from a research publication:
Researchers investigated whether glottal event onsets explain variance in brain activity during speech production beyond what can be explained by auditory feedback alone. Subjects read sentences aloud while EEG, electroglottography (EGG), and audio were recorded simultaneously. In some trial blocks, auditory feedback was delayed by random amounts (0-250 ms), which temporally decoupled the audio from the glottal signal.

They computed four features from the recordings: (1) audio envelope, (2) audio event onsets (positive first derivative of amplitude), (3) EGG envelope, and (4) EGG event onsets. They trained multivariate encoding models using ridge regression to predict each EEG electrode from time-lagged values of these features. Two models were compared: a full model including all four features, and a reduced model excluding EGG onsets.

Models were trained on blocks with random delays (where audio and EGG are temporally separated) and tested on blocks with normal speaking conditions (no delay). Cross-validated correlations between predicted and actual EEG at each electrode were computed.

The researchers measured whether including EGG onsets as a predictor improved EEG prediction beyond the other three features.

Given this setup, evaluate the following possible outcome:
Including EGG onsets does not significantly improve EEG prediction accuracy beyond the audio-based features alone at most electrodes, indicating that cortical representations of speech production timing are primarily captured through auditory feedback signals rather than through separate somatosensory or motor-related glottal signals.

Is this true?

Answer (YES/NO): NO